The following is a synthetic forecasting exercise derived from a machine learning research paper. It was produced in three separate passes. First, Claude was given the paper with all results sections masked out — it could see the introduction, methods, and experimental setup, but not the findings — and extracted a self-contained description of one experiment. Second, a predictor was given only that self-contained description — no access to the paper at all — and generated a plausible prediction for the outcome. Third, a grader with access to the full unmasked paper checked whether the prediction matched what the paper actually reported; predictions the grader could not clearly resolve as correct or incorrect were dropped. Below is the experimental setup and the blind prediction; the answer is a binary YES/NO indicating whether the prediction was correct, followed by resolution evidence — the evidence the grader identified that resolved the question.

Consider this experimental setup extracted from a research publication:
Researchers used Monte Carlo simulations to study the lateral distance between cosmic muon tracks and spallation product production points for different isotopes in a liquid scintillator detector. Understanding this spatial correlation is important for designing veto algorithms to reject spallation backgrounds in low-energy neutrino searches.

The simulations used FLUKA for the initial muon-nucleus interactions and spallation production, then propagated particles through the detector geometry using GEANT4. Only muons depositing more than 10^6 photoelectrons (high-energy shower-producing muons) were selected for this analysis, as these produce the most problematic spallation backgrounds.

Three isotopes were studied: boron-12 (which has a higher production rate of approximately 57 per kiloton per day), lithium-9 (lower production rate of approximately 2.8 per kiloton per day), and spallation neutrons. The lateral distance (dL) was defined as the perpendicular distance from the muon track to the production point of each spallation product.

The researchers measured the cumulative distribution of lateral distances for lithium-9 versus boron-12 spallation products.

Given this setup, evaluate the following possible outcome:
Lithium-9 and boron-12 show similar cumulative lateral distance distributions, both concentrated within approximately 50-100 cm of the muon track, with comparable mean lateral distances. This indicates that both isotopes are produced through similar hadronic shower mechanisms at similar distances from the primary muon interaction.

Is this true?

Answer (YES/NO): NO